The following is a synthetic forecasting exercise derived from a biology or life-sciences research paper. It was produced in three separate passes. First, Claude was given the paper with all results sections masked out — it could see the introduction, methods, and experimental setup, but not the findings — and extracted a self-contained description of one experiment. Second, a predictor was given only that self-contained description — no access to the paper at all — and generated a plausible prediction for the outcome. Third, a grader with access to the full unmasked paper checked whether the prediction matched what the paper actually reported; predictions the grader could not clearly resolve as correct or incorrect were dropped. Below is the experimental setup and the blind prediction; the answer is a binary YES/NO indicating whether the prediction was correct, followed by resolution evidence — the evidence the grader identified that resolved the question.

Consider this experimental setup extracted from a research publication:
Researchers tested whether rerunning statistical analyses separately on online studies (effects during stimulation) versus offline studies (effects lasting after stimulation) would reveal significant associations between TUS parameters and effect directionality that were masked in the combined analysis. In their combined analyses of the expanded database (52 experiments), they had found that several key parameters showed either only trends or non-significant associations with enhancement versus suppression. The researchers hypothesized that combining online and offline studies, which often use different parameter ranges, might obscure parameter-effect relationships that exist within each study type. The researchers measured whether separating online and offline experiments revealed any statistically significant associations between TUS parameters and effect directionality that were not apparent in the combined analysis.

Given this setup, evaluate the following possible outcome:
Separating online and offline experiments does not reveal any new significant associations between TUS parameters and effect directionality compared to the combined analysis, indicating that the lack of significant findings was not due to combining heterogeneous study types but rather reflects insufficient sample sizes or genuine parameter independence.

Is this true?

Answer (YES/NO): YES